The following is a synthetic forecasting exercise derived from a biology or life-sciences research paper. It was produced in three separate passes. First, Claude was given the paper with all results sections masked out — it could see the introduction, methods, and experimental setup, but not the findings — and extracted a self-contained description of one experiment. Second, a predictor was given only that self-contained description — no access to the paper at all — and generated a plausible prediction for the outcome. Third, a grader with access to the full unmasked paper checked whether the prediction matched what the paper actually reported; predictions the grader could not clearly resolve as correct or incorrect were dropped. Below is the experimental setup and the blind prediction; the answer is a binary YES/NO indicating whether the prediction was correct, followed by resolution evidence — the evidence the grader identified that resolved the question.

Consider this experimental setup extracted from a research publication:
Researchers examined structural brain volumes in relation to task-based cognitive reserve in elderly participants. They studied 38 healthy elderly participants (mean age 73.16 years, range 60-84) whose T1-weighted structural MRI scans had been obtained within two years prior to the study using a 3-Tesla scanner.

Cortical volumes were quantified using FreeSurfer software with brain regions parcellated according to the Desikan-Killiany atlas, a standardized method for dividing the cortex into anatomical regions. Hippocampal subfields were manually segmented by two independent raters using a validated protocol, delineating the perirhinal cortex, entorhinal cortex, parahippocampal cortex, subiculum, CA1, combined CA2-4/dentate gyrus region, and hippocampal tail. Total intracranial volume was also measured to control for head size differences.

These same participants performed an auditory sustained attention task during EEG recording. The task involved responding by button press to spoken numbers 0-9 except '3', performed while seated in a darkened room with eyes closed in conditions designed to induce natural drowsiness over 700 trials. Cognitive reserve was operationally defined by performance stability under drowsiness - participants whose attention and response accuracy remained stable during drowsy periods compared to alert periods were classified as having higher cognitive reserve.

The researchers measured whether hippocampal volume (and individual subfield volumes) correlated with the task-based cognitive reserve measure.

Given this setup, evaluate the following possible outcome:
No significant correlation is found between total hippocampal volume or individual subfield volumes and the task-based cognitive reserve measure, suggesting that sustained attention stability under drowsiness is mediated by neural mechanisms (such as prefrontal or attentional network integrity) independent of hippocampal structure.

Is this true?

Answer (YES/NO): YES